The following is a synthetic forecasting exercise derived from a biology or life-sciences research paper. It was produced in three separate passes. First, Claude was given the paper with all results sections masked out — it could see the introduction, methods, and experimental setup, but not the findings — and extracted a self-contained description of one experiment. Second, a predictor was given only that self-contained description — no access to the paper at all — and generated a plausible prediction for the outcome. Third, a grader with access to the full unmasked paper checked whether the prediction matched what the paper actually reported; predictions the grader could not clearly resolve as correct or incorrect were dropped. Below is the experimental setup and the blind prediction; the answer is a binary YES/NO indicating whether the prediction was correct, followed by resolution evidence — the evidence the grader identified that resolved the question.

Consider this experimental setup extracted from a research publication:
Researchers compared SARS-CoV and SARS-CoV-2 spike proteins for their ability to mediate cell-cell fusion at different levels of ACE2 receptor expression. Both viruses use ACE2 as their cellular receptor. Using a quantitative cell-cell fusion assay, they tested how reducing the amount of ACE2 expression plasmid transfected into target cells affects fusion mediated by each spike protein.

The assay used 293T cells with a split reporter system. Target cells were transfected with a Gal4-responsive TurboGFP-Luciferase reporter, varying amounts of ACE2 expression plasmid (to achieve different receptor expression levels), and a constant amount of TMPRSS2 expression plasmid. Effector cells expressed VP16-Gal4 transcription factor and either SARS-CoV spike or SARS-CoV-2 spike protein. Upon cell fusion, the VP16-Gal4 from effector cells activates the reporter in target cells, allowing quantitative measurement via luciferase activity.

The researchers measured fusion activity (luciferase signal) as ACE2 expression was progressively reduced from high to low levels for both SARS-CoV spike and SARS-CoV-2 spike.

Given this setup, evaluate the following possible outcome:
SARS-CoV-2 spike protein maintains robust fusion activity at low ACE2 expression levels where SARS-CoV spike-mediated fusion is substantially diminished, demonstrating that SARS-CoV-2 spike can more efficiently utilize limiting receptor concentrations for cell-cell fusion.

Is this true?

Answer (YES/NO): NO